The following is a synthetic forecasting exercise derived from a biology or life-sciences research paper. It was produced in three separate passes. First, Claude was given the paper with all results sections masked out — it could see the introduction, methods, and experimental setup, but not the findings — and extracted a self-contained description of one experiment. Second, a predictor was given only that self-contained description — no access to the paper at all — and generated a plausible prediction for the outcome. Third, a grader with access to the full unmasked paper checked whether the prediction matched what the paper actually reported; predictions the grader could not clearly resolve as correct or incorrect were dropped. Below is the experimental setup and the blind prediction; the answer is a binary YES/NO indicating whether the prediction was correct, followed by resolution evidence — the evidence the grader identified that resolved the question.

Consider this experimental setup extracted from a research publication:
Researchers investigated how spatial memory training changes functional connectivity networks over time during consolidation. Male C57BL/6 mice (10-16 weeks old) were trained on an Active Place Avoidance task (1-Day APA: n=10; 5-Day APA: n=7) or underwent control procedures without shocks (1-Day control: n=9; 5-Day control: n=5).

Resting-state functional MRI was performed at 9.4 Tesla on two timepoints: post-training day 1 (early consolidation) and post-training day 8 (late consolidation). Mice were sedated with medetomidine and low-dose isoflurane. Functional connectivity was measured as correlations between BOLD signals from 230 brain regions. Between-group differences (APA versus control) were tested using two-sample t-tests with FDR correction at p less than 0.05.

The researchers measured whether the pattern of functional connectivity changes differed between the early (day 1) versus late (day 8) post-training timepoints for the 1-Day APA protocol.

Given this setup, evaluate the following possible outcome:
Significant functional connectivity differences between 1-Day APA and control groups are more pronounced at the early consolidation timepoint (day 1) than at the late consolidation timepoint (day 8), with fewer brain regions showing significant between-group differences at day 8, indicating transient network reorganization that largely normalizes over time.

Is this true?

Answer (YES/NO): NO